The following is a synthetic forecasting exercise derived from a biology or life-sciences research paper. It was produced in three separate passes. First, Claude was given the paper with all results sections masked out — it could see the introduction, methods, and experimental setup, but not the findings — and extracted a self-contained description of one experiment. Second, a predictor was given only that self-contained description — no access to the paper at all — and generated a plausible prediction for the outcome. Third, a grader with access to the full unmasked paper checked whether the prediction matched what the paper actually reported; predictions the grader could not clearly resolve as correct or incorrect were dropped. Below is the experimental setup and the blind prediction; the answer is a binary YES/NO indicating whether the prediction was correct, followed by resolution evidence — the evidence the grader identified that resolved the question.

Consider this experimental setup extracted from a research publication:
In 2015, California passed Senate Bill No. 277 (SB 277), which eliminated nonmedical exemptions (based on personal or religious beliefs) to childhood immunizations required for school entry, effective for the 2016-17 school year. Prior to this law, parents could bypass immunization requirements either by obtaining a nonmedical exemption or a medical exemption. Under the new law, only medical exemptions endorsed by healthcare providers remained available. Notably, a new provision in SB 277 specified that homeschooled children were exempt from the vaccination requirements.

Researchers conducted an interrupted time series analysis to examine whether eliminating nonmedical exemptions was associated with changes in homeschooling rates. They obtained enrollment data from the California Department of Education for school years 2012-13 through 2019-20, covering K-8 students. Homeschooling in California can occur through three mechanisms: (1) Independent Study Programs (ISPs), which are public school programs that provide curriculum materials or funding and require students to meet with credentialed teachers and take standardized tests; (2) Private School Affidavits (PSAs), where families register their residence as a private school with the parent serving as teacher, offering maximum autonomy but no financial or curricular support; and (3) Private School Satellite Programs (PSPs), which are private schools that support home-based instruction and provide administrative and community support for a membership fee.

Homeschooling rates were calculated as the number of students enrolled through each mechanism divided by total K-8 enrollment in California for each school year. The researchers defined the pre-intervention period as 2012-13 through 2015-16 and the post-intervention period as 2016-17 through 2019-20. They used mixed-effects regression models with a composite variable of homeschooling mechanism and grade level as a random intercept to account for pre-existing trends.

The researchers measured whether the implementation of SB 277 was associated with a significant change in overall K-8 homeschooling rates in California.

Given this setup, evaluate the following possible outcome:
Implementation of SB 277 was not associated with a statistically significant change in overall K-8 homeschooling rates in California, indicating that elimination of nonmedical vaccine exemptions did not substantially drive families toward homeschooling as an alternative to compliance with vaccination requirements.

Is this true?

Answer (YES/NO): YES